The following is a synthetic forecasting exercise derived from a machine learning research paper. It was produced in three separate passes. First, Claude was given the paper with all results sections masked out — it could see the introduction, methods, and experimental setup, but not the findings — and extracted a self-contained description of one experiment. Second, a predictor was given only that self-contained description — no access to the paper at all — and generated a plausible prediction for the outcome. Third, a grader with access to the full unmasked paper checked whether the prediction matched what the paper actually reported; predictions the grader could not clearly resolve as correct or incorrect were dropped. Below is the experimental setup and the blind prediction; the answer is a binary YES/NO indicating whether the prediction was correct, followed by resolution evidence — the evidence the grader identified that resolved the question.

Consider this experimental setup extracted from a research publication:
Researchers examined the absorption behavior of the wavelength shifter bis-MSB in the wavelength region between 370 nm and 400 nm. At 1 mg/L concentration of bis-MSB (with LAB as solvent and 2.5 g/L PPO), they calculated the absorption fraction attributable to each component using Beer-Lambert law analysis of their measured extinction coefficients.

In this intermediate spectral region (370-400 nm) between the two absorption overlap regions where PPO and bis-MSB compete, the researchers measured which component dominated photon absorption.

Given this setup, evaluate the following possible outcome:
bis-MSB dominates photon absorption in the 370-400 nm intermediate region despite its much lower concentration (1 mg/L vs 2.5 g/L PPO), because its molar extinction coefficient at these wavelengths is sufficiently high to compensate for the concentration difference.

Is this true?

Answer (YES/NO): YES